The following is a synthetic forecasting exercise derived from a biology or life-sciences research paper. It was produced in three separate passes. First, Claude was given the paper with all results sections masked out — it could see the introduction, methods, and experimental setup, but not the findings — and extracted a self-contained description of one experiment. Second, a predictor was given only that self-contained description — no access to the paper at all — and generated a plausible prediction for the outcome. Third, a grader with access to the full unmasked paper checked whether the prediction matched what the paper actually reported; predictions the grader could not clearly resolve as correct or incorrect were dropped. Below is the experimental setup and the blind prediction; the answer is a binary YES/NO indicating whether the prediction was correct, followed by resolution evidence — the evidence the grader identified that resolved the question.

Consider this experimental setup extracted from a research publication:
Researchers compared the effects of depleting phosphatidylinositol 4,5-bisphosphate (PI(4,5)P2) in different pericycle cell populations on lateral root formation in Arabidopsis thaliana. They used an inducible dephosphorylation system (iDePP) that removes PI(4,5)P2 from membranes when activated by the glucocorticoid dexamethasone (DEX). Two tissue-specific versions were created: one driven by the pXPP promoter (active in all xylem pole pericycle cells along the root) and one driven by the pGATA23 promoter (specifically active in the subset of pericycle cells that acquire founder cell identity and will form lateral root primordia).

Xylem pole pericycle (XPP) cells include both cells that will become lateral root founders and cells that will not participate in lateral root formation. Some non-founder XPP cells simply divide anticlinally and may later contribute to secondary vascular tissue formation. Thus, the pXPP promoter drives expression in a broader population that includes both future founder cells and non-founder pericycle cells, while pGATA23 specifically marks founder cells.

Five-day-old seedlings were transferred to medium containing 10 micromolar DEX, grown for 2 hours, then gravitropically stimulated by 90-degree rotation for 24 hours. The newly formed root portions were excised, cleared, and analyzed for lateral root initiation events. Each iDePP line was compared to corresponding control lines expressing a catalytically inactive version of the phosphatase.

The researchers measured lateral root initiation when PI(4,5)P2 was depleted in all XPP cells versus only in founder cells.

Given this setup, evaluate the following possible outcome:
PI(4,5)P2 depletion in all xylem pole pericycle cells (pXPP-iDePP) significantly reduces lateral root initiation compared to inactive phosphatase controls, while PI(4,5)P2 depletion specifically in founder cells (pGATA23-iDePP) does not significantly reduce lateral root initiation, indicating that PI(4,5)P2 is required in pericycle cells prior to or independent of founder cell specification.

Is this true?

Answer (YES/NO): NO